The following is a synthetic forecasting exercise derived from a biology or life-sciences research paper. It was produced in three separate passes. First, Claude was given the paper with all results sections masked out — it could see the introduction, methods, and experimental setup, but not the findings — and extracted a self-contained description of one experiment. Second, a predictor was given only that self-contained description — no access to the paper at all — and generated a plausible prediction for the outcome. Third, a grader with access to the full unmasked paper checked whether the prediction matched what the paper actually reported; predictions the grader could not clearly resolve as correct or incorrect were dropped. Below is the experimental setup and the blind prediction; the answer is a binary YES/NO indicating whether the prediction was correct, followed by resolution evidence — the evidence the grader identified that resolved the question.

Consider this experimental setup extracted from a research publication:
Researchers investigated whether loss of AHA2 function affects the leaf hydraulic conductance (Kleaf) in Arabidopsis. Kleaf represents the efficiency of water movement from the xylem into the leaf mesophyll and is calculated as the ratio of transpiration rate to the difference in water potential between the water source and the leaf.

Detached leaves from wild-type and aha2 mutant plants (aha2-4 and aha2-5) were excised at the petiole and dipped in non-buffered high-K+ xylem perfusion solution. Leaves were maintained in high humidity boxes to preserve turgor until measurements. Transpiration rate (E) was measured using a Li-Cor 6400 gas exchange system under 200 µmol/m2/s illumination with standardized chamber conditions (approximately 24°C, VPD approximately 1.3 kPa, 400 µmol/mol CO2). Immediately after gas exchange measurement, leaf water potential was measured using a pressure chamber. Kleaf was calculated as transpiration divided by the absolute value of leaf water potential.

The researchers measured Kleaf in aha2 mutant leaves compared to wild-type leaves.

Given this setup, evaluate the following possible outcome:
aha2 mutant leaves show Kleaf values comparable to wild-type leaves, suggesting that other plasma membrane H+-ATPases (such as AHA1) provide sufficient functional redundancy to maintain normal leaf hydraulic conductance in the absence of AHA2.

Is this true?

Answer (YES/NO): NO